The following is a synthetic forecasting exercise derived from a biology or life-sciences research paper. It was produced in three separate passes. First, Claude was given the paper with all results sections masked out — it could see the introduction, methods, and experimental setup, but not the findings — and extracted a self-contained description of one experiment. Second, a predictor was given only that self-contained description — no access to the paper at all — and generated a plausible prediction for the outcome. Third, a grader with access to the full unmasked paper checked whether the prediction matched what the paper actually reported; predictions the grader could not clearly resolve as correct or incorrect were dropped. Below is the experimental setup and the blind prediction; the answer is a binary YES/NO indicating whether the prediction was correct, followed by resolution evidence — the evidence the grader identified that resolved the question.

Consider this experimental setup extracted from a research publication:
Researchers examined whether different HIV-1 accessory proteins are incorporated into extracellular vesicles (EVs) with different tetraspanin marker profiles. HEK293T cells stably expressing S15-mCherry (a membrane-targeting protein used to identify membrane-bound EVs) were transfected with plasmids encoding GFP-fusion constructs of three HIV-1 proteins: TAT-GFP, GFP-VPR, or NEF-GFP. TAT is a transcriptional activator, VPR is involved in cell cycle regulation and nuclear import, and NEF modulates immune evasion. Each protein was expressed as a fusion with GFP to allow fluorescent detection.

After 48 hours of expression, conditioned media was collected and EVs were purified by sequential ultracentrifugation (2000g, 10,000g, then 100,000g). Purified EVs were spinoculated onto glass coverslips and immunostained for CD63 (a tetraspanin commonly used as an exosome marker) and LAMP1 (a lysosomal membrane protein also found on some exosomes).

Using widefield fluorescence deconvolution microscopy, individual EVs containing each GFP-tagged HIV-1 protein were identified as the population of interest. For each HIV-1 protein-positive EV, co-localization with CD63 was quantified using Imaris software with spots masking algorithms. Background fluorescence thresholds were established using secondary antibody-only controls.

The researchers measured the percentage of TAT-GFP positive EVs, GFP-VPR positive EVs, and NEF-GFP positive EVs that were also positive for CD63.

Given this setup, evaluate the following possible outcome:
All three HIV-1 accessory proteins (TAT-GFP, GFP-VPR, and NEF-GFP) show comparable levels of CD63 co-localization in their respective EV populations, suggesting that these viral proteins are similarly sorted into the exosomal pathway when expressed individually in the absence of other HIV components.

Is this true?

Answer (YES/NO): NO